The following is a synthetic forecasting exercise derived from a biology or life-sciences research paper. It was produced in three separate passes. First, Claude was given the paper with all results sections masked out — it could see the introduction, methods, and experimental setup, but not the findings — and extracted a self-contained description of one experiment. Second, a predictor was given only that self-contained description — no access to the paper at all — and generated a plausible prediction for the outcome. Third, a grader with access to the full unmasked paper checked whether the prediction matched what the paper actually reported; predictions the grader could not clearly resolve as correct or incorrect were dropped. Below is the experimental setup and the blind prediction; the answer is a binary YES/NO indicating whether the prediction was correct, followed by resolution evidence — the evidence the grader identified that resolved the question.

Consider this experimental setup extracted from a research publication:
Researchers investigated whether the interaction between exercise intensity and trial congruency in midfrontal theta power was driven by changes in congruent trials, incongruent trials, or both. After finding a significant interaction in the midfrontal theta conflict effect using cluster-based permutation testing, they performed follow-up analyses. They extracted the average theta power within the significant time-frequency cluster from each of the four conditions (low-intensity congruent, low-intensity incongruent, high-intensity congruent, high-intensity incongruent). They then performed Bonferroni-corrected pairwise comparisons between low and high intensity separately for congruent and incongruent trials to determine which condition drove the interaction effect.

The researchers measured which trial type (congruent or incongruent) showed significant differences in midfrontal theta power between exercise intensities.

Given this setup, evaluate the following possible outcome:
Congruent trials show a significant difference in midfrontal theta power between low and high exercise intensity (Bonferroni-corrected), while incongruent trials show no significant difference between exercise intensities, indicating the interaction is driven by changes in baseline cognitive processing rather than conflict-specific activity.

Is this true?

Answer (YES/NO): NO